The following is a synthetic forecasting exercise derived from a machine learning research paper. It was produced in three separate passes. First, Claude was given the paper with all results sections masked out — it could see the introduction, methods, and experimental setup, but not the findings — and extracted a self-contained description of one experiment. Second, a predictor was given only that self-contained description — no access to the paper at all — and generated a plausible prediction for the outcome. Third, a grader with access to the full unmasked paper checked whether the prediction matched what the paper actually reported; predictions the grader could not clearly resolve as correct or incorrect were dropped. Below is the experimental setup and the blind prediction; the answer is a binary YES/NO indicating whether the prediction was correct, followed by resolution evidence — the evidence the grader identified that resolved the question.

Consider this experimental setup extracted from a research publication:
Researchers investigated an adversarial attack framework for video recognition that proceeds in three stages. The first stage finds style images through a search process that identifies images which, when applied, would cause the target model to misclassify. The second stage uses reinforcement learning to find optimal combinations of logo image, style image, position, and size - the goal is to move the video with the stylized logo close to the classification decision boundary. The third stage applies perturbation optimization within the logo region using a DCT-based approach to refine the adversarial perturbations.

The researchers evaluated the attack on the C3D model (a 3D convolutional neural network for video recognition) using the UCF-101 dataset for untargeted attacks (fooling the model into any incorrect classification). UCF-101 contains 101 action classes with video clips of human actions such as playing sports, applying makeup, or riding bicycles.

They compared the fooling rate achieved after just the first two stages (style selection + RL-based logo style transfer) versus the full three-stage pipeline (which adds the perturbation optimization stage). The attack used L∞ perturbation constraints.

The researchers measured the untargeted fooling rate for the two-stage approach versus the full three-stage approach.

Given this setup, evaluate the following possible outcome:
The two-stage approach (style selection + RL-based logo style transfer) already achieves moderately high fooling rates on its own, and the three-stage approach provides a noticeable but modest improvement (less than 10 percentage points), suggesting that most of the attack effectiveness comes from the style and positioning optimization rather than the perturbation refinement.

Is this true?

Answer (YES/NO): NO